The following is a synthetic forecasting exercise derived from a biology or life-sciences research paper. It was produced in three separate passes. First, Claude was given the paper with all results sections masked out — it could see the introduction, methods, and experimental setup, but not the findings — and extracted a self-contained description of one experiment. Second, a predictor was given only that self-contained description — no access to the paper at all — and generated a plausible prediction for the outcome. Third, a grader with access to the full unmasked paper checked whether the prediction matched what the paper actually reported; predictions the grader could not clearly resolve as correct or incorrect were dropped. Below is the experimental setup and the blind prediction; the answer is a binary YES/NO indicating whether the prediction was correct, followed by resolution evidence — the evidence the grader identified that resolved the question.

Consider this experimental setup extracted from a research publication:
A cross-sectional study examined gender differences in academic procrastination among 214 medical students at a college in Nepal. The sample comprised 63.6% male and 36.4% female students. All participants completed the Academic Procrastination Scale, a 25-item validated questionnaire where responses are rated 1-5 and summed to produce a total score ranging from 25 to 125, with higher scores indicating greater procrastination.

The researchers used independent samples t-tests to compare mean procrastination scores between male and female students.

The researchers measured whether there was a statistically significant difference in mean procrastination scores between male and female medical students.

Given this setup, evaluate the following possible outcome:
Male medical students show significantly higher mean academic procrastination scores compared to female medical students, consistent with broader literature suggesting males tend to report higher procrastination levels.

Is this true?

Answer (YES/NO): NO